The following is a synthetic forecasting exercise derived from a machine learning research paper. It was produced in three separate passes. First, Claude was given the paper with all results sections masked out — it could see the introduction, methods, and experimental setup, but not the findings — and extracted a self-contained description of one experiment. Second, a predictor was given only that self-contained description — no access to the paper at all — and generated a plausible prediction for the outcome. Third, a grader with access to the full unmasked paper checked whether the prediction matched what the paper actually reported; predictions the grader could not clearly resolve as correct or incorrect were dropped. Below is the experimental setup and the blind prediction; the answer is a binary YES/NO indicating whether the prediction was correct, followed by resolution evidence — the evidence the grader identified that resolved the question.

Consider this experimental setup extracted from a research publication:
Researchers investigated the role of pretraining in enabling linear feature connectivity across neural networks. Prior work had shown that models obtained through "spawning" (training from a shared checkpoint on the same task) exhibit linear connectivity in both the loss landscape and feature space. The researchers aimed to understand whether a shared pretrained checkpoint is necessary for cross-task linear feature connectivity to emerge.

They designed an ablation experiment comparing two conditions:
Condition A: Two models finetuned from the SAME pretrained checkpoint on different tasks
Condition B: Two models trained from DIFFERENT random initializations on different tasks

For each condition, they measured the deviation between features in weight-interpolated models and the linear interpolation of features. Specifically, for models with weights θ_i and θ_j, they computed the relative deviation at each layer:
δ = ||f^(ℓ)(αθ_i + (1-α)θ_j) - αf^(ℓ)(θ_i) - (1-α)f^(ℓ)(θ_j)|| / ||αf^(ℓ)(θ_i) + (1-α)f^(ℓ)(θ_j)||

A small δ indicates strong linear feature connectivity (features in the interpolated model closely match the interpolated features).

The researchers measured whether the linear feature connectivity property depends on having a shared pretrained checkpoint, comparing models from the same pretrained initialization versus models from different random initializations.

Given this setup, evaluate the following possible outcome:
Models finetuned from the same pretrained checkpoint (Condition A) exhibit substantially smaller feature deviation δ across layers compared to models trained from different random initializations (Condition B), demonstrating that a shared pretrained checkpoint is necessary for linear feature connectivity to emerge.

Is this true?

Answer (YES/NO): YES